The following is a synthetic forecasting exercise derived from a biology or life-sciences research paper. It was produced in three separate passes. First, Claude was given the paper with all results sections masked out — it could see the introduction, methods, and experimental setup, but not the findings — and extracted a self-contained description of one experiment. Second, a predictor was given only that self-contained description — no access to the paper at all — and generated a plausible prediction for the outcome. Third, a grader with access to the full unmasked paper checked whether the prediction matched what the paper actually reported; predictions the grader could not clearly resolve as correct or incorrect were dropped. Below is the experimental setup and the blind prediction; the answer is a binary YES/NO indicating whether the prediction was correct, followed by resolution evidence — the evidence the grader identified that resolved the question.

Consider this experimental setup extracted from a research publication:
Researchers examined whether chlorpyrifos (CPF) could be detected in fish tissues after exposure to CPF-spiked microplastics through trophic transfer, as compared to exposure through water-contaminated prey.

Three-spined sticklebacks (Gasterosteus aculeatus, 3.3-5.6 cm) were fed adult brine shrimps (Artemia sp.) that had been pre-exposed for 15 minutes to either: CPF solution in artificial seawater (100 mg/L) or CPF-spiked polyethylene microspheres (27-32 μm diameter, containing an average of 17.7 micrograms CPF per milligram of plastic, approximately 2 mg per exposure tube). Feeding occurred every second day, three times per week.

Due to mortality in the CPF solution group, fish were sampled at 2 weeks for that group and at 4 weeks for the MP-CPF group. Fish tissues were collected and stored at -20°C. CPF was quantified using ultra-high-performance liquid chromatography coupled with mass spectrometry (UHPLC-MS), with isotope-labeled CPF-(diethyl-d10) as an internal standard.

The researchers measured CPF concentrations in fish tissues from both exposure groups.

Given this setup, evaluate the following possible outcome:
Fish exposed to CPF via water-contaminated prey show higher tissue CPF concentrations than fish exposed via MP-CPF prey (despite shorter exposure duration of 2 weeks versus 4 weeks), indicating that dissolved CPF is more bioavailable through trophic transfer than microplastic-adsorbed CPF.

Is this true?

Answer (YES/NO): YES